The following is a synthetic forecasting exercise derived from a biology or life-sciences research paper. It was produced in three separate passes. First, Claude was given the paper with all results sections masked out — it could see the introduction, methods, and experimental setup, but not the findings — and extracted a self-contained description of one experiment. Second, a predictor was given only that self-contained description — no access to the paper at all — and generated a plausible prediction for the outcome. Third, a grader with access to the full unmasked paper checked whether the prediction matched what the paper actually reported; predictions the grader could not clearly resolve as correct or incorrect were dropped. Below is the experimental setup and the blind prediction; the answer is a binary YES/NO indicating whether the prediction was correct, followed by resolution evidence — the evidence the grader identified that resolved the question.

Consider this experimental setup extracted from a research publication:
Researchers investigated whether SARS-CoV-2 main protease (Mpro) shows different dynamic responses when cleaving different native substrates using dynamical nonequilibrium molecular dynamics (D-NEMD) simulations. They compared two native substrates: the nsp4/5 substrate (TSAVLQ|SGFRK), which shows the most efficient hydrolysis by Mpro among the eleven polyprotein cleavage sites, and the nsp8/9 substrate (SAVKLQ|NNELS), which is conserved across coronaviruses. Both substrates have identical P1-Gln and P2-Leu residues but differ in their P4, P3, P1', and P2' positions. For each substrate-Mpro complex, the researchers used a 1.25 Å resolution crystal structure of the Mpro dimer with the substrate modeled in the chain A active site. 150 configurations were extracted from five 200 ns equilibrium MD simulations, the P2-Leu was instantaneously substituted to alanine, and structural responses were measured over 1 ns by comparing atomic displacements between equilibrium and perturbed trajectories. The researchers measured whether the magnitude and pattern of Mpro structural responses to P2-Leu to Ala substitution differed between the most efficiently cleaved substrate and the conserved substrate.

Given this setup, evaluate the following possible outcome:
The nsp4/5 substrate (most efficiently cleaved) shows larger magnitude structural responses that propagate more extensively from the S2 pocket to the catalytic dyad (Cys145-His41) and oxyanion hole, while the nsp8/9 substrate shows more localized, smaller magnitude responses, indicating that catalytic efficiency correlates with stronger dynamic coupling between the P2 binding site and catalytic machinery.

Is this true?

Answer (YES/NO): NO